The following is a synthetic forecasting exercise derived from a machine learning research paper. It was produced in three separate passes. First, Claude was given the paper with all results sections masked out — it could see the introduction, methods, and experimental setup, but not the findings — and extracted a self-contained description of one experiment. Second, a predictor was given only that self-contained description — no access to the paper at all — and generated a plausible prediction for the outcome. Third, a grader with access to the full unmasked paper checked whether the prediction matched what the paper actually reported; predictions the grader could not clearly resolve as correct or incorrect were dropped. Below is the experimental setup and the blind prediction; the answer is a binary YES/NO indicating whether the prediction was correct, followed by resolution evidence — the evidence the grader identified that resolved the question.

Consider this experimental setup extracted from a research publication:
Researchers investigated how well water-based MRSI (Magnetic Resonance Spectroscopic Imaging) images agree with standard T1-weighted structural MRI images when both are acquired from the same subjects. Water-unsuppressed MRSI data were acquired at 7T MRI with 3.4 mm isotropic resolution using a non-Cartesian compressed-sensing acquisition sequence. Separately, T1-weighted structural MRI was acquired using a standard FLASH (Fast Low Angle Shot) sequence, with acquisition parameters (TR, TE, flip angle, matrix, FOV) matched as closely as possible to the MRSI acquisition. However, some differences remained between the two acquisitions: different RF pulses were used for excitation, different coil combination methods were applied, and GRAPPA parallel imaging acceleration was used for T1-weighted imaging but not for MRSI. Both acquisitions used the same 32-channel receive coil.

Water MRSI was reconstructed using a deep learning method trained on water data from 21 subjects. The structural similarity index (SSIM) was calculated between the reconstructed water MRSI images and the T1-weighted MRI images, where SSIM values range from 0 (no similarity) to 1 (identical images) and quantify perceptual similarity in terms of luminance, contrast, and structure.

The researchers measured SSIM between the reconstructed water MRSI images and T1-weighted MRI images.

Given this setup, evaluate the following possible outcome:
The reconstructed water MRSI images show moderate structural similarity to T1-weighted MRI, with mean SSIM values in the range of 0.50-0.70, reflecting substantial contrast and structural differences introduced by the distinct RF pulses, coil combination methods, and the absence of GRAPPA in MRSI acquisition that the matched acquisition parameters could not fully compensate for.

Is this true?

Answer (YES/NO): NO